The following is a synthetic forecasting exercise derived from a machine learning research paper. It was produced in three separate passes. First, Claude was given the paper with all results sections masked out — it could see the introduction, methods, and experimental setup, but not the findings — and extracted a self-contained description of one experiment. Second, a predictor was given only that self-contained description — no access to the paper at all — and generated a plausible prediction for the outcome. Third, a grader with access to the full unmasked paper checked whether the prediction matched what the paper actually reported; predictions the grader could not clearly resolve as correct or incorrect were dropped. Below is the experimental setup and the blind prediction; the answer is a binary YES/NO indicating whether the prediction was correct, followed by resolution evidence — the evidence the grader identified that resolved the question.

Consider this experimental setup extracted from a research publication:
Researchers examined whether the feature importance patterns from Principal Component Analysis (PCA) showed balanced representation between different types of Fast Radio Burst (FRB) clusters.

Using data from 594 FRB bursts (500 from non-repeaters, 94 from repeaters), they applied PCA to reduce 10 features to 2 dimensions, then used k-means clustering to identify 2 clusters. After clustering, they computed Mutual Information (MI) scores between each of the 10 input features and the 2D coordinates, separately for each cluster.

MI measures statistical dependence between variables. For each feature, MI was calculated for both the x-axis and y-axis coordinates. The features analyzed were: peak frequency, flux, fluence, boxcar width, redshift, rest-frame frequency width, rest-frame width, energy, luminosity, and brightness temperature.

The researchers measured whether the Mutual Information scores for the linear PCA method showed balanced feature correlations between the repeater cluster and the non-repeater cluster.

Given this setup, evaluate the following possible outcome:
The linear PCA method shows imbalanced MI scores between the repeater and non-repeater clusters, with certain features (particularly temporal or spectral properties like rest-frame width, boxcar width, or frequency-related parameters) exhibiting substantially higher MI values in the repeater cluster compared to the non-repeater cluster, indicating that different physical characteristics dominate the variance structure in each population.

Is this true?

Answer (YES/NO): NO